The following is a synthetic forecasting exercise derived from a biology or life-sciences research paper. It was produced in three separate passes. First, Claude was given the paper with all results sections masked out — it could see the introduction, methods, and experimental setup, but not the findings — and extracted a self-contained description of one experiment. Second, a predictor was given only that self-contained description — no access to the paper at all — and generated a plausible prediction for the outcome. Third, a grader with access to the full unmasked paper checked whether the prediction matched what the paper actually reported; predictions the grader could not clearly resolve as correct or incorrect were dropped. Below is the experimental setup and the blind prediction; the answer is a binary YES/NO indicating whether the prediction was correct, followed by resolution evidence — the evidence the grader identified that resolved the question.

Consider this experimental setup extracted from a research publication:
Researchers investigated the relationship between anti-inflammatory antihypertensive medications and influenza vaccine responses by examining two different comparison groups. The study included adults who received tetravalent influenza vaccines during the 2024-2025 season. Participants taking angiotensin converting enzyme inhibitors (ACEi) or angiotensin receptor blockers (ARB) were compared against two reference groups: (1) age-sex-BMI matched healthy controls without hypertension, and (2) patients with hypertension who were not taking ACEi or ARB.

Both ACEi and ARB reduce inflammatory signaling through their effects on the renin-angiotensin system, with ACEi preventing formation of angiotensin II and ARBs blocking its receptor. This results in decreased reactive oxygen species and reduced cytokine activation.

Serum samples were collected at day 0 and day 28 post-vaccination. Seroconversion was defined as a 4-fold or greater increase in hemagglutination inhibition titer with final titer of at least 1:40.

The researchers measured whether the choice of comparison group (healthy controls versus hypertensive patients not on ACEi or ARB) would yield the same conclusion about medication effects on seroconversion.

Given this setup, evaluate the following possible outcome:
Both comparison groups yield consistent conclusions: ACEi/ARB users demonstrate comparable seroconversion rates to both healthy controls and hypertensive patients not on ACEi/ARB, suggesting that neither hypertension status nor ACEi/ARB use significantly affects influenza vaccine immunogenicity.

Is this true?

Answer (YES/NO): NO